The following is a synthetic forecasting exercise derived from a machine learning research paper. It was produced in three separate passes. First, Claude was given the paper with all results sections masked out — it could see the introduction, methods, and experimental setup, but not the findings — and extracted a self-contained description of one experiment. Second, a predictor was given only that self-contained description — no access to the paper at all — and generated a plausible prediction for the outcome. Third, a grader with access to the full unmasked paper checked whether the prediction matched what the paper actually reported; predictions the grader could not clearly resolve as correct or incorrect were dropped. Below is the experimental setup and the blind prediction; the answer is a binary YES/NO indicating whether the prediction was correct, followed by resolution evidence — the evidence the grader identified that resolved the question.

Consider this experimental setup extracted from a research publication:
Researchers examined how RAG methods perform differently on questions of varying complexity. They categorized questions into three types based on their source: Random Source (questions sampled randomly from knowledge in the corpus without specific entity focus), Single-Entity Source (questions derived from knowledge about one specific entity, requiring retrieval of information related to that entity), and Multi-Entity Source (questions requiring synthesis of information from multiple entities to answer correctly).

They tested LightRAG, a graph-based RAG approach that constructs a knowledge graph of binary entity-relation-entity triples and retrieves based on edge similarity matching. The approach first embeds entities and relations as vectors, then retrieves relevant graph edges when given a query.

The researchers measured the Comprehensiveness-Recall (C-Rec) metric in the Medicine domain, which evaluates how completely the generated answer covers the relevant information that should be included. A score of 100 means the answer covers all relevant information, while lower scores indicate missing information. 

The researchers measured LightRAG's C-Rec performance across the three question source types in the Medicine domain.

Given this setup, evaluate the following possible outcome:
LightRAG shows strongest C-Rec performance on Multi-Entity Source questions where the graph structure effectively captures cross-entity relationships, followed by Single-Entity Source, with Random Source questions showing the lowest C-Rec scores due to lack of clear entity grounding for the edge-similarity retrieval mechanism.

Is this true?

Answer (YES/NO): NO